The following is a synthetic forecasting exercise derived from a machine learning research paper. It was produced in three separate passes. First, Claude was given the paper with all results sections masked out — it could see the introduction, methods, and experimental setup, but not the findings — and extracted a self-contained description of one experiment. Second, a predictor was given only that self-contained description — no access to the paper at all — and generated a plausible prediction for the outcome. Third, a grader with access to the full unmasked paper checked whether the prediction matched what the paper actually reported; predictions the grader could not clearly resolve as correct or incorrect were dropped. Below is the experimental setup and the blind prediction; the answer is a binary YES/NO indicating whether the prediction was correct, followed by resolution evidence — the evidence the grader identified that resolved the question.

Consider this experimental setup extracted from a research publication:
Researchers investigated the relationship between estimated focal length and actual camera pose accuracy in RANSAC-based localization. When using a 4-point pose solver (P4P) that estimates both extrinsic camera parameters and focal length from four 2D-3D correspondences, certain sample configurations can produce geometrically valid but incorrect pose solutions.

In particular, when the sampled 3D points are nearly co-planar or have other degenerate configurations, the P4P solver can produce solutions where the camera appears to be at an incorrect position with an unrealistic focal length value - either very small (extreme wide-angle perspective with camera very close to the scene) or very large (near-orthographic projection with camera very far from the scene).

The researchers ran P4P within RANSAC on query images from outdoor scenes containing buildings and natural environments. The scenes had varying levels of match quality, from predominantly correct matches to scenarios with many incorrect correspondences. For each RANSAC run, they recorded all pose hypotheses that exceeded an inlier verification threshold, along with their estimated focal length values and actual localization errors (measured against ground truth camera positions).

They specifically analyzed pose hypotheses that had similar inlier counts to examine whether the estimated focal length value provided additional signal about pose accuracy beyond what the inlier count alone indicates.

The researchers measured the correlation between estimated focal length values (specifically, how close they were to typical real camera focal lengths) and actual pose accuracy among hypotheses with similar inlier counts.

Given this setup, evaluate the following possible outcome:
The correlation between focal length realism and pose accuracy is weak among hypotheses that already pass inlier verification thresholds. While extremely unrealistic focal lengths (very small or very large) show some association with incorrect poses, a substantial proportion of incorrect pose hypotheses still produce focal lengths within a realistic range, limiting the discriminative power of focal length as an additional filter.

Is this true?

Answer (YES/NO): NO